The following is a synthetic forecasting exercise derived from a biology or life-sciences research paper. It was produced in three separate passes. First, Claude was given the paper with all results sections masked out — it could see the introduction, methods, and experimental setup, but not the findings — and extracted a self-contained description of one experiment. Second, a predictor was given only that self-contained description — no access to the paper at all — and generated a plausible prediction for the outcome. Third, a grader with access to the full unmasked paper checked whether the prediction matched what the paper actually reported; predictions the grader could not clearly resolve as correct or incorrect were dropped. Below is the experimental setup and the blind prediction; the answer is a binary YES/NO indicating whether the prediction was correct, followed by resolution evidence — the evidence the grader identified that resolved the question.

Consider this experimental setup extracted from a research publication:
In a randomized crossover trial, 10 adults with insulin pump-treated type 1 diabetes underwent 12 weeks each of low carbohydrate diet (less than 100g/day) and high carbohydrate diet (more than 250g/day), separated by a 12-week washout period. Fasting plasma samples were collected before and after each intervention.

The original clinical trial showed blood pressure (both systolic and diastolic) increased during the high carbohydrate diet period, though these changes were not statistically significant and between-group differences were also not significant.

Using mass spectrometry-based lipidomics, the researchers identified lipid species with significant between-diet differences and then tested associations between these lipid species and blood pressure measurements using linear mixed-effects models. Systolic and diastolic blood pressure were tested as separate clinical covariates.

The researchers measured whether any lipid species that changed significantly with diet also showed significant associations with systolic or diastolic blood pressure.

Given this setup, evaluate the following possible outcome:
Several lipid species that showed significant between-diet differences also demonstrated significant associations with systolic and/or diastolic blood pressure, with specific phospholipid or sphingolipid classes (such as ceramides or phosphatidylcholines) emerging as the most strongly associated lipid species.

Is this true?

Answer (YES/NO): NO